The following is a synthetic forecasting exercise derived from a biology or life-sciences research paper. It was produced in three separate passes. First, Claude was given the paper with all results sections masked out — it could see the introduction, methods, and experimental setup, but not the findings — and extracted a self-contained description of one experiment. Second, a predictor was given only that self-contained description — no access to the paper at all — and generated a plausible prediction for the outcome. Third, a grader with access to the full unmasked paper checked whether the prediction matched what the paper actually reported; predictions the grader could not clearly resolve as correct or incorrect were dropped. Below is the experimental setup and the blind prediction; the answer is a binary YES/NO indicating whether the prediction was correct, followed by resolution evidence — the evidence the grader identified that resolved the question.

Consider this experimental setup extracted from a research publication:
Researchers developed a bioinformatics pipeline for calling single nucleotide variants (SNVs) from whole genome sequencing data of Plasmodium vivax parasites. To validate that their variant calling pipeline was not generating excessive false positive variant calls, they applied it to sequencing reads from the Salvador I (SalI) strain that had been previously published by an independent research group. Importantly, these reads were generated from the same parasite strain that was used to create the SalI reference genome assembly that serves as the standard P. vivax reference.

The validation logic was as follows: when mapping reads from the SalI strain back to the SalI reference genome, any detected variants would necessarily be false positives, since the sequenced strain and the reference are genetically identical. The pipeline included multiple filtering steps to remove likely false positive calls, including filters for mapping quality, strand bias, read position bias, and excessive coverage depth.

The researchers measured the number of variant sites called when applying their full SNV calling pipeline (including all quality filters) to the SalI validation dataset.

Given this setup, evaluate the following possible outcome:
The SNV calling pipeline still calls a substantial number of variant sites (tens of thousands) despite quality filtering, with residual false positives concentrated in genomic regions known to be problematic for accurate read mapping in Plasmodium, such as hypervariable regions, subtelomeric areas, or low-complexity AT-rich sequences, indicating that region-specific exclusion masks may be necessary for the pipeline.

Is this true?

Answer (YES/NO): NO